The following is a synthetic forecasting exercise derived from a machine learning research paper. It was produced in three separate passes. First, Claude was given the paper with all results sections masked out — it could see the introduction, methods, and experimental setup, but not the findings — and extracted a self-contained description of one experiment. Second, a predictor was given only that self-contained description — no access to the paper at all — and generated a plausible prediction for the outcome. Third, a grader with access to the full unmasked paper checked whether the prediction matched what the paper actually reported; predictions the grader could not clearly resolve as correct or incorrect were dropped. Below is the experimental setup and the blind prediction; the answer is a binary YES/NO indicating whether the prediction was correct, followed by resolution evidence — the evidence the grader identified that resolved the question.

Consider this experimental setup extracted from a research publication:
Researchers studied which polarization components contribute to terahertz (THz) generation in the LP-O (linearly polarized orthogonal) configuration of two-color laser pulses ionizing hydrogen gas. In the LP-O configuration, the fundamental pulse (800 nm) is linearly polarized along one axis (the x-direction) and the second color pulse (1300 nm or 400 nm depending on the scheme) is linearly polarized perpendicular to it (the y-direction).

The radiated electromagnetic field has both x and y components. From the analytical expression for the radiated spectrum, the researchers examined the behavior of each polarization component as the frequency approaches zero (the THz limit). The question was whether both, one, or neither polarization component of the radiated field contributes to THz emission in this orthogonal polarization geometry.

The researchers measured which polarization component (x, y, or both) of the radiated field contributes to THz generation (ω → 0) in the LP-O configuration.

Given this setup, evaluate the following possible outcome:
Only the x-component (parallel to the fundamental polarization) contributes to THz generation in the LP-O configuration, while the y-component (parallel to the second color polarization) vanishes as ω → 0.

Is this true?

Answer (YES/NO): NO